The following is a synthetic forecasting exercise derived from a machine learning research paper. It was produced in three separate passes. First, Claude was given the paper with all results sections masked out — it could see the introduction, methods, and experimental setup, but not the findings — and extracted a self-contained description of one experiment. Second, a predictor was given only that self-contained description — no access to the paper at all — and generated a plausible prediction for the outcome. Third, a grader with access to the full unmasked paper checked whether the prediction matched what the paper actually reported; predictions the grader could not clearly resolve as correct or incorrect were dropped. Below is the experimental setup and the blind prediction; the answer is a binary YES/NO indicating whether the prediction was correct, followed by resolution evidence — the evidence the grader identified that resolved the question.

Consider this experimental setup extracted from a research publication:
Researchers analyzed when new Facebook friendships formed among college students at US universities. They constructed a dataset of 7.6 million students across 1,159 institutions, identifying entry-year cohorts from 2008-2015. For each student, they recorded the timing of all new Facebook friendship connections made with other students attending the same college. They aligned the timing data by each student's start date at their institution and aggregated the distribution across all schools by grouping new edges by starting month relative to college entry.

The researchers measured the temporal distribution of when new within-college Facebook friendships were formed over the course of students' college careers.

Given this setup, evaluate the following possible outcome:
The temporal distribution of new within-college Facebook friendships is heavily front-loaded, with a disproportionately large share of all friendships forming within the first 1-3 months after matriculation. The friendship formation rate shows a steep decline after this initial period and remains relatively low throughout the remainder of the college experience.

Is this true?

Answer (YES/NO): NO